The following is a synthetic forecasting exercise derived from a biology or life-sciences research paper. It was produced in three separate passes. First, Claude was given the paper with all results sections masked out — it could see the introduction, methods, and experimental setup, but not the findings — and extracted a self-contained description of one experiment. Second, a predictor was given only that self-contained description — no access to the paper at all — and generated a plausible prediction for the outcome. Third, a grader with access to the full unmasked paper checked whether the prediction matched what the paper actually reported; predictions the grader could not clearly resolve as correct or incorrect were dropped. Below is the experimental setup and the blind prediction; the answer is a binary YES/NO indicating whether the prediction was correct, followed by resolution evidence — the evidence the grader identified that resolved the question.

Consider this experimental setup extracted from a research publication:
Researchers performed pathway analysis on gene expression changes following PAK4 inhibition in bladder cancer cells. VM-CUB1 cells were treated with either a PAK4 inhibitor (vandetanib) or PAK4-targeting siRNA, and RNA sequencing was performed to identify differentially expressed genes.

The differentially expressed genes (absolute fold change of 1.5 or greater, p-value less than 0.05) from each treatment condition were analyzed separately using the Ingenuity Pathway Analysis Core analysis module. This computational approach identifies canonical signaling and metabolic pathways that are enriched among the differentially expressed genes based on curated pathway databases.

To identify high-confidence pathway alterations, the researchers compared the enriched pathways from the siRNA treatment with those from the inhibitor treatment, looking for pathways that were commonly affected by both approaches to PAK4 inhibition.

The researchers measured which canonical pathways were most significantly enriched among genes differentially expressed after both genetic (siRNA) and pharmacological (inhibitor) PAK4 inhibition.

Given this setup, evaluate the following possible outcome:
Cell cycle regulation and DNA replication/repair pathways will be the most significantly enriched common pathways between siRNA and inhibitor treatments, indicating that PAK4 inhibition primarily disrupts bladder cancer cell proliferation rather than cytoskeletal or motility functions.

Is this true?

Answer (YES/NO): NO